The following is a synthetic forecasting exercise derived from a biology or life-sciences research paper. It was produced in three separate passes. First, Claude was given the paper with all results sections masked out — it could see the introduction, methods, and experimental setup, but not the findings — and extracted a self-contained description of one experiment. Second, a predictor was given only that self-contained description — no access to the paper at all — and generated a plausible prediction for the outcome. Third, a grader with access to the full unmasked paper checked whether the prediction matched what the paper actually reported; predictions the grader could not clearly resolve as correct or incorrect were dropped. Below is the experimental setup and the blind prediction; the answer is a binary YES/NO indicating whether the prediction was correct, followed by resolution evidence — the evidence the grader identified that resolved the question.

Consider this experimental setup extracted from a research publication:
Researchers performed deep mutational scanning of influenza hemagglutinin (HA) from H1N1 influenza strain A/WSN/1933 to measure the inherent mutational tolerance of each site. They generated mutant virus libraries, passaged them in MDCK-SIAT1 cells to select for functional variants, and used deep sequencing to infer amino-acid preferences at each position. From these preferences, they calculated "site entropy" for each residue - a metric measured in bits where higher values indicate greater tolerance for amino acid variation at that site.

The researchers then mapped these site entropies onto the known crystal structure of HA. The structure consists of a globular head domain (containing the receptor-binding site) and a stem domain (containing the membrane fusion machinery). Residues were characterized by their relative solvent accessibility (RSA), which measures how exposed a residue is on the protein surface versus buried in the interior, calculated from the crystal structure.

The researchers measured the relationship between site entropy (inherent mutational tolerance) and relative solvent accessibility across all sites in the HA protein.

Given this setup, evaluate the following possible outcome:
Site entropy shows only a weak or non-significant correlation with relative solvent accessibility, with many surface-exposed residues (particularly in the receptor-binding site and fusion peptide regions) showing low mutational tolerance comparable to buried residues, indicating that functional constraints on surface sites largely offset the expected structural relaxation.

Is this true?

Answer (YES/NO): NO